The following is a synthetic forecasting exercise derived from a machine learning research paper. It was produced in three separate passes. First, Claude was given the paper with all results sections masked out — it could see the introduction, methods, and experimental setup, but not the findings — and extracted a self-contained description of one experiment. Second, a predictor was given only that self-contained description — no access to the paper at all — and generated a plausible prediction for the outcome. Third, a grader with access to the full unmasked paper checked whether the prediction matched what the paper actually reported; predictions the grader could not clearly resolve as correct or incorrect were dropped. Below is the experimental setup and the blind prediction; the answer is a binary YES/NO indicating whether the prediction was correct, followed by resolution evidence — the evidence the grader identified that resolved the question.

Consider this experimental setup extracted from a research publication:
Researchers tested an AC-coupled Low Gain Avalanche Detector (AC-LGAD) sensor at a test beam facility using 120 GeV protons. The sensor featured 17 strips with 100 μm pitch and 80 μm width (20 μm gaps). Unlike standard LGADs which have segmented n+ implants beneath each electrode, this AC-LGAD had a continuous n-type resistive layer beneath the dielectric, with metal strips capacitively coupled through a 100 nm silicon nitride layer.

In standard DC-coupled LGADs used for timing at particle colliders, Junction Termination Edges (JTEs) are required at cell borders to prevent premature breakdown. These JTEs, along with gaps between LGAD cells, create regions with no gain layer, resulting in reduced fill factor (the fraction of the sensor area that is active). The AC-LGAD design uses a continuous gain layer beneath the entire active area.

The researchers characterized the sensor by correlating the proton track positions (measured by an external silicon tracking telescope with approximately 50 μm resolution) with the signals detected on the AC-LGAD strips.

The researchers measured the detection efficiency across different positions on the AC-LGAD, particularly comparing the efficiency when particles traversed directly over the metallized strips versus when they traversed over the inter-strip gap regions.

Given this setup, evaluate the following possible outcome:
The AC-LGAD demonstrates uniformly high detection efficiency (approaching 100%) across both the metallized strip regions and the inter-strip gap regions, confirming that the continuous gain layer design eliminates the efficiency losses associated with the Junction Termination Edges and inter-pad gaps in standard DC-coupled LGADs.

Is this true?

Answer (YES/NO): YES